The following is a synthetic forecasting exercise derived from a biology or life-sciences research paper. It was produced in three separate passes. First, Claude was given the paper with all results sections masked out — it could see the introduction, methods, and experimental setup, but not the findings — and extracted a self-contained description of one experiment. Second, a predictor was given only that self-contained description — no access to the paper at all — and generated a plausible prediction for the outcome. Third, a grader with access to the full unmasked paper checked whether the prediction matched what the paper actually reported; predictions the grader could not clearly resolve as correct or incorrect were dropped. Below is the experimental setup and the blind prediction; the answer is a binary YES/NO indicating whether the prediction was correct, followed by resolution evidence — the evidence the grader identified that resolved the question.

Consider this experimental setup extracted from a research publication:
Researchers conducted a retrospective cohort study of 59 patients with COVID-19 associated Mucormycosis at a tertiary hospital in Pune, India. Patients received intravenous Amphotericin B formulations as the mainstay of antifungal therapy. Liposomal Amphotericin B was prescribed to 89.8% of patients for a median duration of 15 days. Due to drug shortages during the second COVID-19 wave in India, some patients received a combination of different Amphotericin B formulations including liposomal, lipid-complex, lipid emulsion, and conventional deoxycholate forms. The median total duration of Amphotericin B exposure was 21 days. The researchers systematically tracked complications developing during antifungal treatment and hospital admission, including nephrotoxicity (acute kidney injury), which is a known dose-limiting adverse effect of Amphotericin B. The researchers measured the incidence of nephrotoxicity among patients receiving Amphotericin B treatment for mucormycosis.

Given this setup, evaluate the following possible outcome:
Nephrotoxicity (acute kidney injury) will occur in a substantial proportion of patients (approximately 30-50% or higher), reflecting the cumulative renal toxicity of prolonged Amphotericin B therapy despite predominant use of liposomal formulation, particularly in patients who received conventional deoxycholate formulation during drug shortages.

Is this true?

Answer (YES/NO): YES